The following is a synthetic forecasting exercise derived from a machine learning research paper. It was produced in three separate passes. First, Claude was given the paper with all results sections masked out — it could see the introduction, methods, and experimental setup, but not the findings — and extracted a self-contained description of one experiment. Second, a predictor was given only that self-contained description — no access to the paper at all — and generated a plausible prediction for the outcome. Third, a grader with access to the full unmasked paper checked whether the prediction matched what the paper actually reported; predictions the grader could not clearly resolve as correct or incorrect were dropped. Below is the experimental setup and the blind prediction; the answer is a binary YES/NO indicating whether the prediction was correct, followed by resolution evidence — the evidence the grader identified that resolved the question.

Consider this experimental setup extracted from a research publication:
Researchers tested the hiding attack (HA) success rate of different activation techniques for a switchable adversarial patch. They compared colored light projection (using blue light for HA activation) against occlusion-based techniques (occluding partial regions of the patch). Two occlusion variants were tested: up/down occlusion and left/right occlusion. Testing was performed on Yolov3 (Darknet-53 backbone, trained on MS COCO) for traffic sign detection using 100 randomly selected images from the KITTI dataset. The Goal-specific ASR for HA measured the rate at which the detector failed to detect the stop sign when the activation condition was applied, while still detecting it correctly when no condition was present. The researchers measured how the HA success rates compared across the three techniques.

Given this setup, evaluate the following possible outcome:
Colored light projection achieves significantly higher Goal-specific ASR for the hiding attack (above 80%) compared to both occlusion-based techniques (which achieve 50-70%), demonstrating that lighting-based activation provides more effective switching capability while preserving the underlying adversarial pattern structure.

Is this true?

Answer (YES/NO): NO